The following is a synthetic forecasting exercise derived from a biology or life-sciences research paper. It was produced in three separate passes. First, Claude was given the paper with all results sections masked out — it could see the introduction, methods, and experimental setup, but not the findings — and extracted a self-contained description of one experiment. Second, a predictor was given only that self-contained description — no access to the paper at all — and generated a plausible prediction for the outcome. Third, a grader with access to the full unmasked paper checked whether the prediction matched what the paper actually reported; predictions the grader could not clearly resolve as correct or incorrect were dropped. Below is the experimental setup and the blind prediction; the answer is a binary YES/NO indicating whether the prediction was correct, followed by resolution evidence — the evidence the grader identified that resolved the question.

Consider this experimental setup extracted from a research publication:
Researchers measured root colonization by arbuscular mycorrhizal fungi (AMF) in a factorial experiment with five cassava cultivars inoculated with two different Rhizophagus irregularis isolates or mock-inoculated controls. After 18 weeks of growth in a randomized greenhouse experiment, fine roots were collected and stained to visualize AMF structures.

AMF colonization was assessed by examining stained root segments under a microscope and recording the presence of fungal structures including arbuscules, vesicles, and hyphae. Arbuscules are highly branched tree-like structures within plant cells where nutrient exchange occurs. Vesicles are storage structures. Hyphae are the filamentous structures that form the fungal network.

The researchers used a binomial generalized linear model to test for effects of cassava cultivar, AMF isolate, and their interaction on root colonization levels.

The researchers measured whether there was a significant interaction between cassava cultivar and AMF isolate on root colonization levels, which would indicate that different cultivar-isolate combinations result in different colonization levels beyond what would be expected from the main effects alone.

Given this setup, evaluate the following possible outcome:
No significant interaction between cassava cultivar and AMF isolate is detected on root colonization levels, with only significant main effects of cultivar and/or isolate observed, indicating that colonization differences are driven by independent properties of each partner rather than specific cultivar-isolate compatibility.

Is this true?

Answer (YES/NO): YES